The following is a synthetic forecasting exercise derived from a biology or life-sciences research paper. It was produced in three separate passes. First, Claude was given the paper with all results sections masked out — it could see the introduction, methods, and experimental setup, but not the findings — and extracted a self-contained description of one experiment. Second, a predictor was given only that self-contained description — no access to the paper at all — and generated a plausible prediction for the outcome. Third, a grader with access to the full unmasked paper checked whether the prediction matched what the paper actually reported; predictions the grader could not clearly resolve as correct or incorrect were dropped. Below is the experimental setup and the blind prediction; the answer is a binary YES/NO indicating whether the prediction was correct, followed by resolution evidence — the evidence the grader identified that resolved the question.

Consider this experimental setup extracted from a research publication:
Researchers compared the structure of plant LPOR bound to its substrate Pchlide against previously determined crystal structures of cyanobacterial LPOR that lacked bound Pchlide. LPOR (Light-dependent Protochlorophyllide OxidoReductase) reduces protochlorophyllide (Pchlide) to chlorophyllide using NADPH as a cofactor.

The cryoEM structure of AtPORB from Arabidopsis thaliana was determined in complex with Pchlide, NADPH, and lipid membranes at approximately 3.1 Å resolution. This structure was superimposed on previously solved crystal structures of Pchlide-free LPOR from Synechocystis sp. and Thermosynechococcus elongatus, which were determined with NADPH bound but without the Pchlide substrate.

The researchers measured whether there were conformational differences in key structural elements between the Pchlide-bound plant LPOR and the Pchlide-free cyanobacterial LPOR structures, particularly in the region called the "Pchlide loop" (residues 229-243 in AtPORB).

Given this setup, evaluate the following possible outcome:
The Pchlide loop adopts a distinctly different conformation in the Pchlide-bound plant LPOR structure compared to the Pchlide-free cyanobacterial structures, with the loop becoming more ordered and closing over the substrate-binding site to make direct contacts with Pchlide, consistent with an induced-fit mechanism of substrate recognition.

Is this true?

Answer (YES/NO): NO